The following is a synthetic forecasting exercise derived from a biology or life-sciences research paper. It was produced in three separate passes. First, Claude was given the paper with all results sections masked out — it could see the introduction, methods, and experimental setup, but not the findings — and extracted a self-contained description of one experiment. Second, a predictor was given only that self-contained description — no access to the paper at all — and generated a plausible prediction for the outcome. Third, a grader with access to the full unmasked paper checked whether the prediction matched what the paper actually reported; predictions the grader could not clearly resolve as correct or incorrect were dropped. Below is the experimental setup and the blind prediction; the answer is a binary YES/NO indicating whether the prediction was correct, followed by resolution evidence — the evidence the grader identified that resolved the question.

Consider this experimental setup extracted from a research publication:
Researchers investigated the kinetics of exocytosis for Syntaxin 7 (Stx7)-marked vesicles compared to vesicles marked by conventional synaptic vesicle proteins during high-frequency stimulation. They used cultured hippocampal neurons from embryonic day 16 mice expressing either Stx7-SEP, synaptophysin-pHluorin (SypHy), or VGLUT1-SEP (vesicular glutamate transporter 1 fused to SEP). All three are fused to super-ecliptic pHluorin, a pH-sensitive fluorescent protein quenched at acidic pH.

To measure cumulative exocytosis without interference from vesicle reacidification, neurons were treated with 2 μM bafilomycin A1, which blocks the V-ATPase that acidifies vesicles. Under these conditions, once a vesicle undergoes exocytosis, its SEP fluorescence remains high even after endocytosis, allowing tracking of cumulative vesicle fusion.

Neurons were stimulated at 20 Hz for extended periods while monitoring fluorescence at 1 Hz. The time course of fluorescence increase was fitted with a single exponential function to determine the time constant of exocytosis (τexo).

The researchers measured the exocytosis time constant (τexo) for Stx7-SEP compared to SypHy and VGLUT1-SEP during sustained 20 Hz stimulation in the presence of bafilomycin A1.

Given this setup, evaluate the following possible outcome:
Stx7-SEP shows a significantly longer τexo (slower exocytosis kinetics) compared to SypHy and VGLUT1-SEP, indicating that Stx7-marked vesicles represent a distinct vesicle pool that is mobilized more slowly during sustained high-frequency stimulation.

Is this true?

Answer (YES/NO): NO